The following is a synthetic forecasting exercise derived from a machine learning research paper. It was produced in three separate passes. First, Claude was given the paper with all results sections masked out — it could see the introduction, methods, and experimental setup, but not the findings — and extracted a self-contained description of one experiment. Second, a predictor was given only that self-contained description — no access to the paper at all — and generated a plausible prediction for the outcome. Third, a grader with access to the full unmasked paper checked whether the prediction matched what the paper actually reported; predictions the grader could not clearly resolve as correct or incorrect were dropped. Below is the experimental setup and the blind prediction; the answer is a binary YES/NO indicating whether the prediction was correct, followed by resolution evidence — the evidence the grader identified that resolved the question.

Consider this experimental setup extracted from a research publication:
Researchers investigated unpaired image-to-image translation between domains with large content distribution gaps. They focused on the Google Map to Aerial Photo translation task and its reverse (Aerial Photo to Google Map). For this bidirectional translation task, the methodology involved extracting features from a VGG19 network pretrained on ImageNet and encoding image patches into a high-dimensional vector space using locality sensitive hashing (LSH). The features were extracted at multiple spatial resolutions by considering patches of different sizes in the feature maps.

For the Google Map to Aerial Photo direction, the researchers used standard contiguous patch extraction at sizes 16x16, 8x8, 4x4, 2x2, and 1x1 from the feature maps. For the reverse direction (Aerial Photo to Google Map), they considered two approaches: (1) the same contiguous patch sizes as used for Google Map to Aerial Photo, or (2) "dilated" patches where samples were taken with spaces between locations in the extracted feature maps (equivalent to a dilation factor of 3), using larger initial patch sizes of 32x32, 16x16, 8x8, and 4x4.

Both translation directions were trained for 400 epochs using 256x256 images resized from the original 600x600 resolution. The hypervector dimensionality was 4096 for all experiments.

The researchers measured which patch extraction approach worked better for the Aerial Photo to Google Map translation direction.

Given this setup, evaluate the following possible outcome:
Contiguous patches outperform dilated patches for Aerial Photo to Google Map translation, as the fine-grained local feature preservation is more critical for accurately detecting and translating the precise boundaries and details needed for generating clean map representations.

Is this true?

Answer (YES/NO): NO